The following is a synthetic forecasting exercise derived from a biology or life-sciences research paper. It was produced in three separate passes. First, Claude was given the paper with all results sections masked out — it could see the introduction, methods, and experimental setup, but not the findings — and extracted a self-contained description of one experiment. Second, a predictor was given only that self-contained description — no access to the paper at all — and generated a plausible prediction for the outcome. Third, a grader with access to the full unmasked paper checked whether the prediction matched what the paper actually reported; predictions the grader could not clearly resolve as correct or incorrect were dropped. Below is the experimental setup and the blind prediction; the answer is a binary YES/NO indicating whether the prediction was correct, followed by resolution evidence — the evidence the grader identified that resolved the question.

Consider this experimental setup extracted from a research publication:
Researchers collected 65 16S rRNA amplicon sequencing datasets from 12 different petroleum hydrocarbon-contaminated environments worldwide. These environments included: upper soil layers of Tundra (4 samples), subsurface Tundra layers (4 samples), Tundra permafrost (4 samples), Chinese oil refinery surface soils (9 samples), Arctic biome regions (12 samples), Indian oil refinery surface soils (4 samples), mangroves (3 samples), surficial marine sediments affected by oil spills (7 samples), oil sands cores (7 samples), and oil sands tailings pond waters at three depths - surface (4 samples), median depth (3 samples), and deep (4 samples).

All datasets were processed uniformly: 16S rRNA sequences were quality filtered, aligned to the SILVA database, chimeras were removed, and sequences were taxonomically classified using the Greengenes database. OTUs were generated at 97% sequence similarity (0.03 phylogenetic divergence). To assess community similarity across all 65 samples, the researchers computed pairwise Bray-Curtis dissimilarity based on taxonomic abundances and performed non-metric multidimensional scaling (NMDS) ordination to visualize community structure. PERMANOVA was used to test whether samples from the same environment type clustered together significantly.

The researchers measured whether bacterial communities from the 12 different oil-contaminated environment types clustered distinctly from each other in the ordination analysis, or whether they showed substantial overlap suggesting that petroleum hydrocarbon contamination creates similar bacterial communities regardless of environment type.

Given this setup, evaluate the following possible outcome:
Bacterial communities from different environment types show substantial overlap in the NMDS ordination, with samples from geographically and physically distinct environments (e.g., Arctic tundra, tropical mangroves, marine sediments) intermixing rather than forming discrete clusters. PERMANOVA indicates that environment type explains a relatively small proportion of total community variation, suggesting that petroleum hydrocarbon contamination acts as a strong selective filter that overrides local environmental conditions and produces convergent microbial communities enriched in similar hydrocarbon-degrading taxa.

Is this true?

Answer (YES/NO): NO